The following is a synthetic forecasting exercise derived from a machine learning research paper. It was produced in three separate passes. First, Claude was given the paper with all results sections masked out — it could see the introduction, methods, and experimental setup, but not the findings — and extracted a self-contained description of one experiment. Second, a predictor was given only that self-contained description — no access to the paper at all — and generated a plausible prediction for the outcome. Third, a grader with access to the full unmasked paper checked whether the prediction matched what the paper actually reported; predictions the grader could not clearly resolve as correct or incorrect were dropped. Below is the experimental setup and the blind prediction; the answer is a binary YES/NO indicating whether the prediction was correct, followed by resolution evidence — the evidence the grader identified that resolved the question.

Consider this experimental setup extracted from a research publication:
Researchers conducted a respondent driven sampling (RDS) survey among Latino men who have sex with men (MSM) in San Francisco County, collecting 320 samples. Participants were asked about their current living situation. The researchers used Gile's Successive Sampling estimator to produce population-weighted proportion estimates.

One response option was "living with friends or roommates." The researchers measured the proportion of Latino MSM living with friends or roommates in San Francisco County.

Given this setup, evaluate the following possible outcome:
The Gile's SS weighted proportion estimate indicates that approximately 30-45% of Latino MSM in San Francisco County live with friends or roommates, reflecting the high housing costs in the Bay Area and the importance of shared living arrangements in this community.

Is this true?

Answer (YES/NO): YES